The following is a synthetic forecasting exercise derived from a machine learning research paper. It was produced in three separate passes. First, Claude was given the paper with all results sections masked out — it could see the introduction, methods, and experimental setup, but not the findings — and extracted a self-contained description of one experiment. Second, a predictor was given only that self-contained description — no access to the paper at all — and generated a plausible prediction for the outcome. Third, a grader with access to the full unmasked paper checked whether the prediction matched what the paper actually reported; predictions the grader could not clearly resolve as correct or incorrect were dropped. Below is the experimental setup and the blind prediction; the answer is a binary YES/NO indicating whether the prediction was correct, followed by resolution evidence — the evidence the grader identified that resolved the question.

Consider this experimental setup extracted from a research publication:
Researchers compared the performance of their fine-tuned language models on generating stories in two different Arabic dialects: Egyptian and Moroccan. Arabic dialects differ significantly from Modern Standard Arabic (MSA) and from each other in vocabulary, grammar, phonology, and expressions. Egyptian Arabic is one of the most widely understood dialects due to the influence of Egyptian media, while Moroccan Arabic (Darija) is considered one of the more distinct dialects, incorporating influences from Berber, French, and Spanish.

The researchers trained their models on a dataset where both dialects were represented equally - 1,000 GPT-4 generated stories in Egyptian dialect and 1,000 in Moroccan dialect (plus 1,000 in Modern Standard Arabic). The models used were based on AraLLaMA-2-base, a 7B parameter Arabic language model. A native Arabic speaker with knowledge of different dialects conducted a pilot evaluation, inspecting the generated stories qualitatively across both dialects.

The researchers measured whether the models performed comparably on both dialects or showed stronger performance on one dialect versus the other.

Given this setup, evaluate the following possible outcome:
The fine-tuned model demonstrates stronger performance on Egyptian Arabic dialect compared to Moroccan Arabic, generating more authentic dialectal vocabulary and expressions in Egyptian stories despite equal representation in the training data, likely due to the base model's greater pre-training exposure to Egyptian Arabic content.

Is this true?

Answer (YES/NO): YES